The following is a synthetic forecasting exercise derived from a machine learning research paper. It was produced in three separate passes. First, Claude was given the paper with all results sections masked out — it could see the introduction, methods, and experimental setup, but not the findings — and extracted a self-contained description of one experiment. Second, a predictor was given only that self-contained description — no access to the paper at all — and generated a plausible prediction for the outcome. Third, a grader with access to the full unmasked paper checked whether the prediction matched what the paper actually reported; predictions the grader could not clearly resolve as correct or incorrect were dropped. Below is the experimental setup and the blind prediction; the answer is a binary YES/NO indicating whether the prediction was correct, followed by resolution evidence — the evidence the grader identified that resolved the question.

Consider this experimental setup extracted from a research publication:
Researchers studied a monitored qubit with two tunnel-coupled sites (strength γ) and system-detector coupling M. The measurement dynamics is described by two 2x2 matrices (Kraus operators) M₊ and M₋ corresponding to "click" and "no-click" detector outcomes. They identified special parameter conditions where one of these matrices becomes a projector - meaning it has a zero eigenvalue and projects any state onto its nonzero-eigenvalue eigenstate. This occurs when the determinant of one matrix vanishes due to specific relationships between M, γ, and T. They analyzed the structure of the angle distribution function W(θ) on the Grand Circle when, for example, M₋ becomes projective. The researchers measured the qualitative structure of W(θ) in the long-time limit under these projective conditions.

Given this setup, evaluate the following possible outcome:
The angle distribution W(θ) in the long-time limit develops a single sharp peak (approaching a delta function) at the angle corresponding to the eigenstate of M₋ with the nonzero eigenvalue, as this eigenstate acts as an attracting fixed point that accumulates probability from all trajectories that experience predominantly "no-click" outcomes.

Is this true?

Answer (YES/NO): NO